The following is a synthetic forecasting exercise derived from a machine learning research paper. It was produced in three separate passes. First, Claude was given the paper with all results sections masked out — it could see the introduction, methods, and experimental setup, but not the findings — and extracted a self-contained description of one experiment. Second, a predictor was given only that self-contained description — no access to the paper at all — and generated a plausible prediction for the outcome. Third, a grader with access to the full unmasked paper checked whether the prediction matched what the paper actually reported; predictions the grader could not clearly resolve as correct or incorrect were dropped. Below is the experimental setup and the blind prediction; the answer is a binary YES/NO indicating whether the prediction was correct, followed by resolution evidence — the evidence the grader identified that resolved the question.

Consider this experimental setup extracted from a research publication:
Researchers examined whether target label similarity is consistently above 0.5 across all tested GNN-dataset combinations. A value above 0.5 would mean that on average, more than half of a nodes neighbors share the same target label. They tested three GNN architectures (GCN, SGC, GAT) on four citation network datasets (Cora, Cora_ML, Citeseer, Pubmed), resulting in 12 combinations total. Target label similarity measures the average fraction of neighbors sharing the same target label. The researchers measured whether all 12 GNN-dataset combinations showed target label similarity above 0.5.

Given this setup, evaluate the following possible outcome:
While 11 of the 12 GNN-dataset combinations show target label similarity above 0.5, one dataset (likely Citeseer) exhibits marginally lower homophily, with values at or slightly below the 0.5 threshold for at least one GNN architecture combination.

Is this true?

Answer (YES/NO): NO